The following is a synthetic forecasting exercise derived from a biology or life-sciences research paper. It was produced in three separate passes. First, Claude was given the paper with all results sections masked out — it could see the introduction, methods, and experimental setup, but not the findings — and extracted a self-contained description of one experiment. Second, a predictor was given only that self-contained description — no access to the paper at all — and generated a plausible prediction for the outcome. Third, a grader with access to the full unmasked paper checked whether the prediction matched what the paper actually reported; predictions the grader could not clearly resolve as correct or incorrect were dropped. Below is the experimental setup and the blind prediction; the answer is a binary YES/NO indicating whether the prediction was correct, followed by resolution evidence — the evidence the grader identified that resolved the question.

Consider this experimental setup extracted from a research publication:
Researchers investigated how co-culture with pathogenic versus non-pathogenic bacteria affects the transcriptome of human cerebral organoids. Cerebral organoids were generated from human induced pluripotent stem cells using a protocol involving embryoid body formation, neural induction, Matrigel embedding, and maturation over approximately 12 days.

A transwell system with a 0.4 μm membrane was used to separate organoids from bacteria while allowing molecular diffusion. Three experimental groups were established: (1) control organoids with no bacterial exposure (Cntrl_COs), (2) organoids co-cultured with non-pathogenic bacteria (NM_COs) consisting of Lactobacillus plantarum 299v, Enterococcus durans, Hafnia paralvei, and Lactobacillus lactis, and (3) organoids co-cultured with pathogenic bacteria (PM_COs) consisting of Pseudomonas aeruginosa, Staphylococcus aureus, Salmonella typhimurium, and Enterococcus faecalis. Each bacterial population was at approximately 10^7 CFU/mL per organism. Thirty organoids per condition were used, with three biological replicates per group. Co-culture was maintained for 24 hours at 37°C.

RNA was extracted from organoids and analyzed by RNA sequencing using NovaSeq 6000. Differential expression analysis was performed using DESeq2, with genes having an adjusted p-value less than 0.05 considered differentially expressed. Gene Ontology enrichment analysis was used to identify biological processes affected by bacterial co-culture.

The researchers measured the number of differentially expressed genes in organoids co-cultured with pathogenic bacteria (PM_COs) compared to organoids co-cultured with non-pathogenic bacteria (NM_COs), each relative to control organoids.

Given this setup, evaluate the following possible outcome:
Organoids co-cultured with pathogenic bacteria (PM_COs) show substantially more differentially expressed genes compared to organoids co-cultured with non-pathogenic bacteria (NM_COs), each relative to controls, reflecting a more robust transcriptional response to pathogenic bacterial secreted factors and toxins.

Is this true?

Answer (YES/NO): YES